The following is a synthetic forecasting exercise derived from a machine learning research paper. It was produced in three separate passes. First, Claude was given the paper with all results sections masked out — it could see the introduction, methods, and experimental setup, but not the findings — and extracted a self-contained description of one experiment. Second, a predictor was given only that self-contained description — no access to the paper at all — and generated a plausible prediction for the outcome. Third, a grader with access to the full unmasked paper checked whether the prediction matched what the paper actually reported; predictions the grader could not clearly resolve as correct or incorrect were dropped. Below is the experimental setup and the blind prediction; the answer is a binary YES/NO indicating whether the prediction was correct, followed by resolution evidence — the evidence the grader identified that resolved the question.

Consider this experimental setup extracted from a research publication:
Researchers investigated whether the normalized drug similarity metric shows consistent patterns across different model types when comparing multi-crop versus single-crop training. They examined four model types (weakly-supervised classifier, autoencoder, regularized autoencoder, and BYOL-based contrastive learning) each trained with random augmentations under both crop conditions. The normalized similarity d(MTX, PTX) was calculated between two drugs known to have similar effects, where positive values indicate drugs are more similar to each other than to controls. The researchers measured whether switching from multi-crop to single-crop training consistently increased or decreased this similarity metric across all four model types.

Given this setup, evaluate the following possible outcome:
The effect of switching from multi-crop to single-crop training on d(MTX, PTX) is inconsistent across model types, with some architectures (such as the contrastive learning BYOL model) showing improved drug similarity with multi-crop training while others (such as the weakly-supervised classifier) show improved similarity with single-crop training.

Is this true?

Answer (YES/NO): YES